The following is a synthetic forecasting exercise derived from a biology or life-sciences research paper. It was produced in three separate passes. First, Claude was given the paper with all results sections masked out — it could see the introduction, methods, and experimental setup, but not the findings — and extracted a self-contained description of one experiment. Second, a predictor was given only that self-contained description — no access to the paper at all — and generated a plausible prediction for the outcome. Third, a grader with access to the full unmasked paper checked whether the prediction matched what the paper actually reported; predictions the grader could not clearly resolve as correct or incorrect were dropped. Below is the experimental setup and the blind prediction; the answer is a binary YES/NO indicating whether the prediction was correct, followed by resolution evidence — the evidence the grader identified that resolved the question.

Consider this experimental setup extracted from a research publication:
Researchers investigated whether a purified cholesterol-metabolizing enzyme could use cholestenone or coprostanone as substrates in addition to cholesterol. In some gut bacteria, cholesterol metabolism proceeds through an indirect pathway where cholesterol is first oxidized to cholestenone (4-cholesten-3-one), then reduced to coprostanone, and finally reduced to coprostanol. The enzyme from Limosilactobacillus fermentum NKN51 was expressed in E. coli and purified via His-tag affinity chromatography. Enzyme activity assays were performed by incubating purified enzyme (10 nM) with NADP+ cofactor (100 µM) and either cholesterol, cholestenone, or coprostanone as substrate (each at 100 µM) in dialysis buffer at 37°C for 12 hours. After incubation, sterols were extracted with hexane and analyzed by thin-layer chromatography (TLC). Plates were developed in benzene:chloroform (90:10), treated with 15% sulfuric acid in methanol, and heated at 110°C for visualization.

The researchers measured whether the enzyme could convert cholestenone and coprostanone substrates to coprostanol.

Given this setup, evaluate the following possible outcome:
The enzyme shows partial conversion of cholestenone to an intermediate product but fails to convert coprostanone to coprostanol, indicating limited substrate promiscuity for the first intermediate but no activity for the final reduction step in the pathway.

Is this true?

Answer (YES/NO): NO